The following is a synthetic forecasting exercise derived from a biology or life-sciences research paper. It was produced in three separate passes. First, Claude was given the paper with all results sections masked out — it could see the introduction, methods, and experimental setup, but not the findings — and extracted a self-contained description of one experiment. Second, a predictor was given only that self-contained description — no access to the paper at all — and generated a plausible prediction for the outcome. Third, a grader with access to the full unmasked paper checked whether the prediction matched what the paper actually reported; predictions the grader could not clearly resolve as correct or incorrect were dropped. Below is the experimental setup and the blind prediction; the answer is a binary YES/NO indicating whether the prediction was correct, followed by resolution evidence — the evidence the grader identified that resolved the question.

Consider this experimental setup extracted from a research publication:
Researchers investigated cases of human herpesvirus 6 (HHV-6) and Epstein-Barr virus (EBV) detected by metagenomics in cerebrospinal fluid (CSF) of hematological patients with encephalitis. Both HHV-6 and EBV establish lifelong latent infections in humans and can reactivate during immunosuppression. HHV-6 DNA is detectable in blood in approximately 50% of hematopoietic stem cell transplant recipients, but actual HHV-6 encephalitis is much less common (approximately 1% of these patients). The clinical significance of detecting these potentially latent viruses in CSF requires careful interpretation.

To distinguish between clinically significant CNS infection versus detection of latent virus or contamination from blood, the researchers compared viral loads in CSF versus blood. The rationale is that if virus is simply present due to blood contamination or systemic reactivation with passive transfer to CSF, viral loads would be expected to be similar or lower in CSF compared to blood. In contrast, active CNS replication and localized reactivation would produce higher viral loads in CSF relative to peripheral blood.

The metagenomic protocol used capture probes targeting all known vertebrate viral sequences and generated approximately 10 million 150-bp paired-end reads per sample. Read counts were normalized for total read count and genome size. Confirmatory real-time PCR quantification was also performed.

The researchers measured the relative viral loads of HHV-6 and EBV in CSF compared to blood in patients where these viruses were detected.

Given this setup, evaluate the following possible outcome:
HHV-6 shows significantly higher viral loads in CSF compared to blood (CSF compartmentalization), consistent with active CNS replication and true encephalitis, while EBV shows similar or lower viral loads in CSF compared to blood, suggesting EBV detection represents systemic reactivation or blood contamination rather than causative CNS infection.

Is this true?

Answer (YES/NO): NO